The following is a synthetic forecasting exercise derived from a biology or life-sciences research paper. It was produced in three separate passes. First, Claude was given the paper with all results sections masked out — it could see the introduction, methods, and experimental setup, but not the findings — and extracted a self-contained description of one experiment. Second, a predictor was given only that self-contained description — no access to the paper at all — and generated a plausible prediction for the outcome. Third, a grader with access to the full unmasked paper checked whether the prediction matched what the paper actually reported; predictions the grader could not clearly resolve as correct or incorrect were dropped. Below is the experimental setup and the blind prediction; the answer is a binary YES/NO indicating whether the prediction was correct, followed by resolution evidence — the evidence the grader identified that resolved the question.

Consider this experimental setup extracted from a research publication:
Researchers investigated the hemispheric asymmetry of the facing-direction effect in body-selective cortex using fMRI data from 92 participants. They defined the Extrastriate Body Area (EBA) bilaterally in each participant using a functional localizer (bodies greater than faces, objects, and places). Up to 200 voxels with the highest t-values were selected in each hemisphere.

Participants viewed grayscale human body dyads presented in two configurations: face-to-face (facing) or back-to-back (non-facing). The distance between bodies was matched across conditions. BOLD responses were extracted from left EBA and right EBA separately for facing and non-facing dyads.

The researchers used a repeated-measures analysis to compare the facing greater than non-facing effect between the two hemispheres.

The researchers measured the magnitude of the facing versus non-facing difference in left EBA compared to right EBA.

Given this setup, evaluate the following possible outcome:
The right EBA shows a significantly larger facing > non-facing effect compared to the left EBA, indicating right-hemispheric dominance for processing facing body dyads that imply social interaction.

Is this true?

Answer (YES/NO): NO